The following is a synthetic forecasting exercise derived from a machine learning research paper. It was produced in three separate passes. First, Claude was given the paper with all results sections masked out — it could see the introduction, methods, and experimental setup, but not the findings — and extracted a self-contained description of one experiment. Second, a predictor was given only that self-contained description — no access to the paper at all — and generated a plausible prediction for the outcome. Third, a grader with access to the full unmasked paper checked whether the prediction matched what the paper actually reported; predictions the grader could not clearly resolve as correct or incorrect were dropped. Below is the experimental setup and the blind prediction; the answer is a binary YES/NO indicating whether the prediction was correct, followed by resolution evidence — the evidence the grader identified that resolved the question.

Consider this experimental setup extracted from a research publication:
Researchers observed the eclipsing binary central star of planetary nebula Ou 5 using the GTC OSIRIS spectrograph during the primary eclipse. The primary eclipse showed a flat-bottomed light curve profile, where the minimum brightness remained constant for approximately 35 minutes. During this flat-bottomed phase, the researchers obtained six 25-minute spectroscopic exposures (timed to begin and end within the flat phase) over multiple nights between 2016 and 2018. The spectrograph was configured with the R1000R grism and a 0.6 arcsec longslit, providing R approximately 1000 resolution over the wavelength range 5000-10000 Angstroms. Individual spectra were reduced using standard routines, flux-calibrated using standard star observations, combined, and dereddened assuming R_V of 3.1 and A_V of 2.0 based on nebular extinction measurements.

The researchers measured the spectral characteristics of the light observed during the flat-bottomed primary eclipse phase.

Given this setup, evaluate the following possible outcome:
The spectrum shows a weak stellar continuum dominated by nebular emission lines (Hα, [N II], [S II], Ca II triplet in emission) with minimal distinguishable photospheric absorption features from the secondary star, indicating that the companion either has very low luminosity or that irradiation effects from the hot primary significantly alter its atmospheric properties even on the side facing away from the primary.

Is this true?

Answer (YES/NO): NO